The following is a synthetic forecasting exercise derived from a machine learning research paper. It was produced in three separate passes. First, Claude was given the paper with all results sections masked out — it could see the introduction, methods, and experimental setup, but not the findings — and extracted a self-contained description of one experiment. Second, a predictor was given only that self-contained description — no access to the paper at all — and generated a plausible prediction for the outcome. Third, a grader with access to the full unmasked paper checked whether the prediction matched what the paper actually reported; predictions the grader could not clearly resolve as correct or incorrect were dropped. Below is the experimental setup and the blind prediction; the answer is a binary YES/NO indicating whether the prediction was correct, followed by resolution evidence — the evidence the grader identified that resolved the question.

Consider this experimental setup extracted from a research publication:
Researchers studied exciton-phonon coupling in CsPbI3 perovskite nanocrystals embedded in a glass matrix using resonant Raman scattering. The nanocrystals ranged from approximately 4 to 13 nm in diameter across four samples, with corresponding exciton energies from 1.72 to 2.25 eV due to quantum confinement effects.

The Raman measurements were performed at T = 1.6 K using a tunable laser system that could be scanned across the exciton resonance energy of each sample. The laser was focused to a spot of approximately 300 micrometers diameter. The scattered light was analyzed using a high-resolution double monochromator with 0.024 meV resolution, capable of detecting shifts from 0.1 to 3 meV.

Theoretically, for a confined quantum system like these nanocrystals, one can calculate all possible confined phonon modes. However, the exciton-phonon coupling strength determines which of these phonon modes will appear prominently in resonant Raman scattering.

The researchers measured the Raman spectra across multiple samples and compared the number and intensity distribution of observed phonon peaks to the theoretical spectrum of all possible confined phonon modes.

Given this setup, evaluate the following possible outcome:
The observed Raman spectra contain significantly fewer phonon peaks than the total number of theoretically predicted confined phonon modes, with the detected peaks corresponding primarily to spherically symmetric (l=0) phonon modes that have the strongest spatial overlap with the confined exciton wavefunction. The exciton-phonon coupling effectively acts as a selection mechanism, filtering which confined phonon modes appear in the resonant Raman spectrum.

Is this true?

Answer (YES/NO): NO